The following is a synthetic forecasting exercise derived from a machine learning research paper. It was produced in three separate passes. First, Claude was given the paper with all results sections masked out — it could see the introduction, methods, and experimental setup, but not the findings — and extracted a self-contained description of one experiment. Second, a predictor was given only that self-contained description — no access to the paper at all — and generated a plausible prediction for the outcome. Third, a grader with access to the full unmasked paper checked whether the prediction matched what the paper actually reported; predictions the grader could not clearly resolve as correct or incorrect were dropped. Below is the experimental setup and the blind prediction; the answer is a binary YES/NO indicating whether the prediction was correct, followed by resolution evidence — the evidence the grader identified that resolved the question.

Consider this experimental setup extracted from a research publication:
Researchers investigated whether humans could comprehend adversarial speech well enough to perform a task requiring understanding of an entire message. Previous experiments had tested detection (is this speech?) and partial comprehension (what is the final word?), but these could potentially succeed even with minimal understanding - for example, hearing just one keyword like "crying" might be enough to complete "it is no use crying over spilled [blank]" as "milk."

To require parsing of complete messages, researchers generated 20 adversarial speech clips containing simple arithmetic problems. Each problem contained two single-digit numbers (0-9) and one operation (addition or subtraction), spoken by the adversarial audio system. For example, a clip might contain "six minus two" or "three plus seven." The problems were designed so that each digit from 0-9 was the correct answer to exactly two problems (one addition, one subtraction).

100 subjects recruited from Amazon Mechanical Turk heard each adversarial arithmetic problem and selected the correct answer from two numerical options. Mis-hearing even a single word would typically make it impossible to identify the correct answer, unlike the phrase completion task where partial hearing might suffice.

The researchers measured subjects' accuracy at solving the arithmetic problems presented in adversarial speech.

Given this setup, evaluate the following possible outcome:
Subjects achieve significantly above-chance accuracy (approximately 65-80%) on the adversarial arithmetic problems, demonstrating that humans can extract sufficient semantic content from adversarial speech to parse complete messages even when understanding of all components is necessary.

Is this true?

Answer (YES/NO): YES